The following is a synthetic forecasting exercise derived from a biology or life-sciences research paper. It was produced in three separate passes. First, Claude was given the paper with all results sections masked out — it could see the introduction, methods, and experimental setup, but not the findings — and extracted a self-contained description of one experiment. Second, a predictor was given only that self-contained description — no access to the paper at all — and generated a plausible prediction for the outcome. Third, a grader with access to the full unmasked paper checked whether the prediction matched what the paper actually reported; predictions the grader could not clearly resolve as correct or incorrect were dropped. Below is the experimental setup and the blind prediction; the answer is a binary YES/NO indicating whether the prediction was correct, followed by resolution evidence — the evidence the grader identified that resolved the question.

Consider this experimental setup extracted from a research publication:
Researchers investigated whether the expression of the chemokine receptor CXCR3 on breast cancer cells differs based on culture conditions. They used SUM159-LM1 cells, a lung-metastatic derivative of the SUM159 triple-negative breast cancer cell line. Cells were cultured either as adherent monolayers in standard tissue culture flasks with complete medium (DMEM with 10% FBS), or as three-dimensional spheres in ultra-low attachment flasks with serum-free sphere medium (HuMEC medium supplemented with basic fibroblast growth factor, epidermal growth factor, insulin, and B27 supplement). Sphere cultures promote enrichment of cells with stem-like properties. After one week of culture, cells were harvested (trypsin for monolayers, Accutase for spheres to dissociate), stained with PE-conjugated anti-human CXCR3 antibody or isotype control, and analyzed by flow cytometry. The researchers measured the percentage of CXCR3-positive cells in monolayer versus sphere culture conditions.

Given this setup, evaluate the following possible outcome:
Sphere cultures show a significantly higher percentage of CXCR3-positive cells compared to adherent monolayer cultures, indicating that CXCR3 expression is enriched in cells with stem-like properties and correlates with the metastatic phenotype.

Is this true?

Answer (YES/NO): YES